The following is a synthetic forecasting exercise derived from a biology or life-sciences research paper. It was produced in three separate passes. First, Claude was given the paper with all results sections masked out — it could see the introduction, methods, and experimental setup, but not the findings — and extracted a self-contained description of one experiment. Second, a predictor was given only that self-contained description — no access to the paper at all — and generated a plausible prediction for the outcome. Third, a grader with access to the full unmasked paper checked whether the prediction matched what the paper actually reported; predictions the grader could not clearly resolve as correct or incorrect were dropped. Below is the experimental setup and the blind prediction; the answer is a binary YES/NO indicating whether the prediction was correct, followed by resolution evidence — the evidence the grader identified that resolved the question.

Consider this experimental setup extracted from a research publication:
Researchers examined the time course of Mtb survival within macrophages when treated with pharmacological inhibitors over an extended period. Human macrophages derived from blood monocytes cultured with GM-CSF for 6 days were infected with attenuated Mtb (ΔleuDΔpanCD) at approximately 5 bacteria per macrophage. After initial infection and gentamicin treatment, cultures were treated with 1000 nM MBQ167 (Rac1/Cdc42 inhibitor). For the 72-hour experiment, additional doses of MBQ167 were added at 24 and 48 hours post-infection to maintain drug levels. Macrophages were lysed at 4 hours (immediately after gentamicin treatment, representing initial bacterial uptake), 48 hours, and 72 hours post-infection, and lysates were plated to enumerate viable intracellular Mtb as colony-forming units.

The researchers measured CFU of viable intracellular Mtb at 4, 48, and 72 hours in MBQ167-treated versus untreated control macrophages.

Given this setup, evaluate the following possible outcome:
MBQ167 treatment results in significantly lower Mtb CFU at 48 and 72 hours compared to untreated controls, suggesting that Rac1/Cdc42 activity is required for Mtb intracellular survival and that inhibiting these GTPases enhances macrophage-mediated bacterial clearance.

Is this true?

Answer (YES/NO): NO